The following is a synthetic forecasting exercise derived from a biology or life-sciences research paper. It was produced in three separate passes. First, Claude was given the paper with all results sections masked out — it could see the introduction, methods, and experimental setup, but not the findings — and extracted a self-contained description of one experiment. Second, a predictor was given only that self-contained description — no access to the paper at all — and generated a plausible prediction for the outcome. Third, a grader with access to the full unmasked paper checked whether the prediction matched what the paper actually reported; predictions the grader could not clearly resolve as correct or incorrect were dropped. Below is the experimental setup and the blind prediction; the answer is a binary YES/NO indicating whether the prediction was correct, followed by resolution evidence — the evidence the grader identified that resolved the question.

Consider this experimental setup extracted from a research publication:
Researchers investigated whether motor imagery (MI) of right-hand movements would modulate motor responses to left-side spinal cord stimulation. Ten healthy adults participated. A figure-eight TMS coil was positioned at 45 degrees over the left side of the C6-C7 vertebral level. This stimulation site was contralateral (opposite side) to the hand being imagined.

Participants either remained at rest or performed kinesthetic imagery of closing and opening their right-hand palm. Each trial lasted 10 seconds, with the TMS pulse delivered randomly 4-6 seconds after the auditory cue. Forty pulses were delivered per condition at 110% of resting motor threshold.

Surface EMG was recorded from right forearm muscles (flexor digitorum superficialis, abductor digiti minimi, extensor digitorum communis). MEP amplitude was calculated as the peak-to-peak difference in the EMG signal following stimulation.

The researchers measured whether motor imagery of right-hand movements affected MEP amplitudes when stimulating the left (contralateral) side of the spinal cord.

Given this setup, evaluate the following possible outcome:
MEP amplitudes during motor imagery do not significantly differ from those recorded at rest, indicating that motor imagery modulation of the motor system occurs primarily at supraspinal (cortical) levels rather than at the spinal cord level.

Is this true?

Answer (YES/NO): NO